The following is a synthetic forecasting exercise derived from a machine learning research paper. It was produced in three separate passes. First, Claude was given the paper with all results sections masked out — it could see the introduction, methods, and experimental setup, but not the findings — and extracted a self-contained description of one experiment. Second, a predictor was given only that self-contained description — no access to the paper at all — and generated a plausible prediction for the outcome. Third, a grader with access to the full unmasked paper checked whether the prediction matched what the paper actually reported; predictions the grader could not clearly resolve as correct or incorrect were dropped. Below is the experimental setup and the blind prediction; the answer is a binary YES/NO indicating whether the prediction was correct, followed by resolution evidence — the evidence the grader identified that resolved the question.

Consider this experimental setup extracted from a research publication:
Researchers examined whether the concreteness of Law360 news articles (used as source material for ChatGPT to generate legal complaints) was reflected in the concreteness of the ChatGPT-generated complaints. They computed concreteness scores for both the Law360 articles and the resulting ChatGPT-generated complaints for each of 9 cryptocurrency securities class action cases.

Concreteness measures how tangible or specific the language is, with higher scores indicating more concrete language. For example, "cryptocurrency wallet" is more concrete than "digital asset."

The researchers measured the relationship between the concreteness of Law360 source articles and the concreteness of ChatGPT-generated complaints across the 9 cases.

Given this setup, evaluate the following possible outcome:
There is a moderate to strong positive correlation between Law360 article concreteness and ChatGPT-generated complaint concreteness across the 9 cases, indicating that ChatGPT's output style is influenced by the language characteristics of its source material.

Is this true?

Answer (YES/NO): YES